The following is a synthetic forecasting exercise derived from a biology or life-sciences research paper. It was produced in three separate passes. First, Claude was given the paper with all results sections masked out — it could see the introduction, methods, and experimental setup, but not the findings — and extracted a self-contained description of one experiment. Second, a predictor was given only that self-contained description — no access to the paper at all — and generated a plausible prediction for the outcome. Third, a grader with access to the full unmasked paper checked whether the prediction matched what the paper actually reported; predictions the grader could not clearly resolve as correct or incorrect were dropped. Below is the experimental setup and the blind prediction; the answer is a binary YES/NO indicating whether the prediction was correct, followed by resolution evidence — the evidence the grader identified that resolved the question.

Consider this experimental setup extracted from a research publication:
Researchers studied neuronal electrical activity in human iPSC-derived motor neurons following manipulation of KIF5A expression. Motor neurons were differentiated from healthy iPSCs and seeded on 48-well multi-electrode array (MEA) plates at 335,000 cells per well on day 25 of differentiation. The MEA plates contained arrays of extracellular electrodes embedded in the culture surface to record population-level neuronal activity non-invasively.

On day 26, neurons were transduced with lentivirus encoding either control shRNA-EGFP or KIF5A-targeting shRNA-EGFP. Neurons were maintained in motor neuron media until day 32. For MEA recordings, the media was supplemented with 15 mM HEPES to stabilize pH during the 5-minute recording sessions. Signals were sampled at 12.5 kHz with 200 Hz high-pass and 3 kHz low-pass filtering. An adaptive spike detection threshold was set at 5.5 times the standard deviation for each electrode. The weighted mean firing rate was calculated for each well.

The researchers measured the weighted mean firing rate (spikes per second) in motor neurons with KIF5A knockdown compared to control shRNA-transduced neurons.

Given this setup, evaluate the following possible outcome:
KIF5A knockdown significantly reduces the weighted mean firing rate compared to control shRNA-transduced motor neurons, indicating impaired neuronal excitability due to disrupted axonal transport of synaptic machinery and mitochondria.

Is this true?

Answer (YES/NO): YES